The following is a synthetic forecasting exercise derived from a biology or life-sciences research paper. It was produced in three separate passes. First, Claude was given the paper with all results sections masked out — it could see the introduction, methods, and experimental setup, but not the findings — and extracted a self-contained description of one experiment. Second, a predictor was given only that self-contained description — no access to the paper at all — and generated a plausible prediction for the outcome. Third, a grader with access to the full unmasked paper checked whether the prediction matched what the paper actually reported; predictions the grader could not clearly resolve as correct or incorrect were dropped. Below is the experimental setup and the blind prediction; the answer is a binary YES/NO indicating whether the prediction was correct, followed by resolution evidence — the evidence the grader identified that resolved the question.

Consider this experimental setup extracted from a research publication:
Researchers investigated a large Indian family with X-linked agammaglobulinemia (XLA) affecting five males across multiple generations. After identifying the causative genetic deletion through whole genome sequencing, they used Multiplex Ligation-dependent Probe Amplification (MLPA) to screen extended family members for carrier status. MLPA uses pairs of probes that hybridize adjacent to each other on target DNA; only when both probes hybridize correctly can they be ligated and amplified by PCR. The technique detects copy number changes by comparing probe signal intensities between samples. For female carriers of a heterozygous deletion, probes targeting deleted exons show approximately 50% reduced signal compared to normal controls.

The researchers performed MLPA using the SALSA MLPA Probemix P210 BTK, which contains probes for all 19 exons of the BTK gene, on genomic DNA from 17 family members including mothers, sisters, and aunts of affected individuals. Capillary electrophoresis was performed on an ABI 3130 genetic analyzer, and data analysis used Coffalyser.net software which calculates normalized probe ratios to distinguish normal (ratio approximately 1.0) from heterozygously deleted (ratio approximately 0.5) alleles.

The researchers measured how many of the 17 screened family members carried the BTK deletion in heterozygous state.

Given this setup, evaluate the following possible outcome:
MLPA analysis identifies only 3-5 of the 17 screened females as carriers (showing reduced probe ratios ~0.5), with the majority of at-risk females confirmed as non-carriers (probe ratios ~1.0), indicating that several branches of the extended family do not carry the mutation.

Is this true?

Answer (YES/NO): NO